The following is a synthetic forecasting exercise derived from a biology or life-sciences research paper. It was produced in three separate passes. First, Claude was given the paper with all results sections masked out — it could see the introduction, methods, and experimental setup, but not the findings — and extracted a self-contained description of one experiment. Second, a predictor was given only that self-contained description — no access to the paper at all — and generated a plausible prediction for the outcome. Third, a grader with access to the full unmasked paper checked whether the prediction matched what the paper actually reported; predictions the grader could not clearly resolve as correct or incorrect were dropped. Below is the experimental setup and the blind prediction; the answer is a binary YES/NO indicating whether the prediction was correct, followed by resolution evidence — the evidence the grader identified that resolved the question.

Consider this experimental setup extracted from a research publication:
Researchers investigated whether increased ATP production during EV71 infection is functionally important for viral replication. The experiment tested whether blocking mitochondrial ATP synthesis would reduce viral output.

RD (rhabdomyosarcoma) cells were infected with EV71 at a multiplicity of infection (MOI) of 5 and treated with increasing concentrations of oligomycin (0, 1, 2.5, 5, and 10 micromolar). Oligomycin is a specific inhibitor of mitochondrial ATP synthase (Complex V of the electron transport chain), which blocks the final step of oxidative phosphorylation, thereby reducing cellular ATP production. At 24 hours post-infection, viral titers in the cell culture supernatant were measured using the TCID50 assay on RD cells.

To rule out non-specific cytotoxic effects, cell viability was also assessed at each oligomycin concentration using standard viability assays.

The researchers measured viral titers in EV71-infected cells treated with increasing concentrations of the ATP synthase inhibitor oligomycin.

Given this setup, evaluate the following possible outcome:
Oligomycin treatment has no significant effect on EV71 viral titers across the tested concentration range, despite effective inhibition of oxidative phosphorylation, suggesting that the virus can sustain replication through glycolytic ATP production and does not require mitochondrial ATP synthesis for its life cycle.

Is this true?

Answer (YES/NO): NO